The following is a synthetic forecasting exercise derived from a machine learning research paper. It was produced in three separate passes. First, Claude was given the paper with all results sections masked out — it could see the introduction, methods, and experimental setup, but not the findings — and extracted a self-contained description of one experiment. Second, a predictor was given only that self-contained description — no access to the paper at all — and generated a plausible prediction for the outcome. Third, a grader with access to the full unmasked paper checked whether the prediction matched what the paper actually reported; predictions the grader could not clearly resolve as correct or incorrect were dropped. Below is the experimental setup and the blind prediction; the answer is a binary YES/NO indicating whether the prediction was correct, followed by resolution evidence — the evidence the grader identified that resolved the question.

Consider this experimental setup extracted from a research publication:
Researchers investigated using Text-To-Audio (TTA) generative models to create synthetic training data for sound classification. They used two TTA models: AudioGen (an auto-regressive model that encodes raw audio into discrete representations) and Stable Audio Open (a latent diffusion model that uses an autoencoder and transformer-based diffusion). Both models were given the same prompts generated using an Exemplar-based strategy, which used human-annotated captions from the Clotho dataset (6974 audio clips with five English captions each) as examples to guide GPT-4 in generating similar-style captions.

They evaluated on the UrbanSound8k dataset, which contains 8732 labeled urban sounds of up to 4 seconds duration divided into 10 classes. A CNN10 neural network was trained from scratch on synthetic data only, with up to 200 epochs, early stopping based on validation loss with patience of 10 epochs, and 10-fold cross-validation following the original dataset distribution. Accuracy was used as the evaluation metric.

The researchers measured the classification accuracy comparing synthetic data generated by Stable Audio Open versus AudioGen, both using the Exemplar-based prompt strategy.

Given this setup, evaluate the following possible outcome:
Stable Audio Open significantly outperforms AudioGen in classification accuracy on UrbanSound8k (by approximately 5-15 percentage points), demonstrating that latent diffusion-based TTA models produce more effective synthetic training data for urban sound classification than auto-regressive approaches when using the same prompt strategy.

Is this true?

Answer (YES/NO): NO